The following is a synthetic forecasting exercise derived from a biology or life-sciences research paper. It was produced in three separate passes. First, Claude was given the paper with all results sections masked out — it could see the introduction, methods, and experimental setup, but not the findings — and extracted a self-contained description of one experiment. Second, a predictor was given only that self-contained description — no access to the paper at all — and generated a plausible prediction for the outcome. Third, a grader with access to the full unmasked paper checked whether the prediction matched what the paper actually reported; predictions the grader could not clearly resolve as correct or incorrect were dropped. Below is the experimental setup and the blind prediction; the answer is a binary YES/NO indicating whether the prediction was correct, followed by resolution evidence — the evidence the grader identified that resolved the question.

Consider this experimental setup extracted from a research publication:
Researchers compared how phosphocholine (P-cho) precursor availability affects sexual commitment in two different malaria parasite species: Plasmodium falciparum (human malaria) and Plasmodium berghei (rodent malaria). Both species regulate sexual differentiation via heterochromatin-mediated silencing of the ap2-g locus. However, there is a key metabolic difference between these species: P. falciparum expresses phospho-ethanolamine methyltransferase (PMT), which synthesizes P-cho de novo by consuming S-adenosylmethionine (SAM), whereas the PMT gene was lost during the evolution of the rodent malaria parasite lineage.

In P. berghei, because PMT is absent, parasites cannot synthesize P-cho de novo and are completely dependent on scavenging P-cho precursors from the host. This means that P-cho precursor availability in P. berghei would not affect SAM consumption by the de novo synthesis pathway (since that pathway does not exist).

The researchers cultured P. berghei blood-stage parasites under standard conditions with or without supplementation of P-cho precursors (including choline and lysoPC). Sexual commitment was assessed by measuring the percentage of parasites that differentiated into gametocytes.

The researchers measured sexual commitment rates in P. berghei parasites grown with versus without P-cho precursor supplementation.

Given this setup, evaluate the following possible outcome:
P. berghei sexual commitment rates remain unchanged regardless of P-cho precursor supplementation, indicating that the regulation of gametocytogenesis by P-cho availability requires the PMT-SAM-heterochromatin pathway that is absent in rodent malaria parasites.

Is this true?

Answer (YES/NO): YES